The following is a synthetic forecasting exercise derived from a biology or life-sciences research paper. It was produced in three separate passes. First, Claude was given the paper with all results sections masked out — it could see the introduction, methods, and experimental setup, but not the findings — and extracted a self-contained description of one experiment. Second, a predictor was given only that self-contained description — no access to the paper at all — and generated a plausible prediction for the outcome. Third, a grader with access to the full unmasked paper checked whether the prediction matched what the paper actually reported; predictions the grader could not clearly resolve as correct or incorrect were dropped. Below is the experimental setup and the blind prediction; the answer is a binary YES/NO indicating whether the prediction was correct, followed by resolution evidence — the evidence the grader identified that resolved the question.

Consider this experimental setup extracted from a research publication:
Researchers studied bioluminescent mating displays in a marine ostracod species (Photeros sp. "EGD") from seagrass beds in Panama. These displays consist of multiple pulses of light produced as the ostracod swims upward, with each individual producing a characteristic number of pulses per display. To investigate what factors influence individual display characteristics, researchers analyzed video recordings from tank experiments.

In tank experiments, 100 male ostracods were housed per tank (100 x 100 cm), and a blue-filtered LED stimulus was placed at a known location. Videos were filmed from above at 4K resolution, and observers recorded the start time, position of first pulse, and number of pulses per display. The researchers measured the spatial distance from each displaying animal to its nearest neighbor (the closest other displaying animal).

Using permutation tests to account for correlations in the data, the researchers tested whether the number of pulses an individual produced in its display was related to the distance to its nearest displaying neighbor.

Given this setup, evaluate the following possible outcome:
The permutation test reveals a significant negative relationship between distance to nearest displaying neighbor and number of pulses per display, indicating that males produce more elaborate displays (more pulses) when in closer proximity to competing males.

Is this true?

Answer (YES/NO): NO